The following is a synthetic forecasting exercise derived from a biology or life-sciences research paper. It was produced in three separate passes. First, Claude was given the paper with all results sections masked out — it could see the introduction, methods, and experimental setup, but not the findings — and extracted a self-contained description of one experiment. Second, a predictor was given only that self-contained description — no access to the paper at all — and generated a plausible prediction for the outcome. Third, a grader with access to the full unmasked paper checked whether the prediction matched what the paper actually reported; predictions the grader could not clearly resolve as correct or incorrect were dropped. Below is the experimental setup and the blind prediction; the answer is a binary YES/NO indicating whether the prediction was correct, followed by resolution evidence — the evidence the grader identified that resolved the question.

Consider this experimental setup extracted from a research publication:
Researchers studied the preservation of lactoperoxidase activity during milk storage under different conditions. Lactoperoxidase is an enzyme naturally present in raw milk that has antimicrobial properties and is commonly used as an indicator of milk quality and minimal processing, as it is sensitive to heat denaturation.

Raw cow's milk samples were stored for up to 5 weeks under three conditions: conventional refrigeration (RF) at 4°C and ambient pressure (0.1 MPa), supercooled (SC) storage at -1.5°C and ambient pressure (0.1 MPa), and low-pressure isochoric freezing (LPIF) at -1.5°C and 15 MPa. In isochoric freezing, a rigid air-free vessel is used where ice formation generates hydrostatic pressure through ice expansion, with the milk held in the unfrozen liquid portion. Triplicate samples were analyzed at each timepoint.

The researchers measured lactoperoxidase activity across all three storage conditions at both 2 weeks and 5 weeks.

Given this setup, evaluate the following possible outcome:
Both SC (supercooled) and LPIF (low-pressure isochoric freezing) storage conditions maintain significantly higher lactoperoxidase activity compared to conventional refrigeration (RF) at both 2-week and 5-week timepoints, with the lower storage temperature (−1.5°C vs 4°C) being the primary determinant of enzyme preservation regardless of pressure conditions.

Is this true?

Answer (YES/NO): NO